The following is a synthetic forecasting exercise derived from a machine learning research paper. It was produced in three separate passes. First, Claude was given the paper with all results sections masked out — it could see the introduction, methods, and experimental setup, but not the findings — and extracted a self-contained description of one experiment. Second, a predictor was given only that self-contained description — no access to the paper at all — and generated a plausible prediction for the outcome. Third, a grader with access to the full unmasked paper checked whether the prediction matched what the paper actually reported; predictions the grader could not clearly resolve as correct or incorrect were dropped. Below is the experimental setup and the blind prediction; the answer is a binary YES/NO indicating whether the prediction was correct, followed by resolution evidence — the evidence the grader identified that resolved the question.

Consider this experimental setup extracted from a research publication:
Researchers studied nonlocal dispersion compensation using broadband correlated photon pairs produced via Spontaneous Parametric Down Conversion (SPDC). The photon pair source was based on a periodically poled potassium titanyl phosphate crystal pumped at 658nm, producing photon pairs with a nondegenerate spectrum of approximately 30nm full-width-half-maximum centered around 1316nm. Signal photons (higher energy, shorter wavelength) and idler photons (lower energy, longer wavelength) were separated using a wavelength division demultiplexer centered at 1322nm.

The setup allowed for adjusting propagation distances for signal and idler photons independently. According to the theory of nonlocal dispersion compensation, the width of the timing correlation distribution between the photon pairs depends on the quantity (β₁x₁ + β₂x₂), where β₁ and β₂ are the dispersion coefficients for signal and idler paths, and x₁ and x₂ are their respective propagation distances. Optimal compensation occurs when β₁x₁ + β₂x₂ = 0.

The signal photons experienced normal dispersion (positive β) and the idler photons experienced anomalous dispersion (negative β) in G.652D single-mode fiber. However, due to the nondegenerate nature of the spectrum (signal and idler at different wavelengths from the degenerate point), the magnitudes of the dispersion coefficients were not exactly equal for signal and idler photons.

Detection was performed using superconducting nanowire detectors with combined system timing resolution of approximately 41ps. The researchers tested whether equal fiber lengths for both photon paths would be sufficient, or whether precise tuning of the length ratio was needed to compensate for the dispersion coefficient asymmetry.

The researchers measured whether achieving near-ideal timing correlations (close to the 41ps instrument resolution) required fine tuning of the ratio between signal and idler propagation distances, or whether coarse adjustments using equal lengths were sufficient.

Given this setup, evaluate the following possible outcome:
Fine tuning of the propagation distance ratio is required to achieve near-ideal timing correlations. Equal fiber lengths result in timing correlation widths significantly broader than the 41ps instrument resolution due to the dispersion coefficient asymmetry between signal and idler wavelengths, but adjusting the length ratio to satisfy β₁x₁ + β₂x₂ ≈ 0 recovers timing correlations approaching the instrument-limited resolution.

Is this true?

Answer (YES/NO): NO